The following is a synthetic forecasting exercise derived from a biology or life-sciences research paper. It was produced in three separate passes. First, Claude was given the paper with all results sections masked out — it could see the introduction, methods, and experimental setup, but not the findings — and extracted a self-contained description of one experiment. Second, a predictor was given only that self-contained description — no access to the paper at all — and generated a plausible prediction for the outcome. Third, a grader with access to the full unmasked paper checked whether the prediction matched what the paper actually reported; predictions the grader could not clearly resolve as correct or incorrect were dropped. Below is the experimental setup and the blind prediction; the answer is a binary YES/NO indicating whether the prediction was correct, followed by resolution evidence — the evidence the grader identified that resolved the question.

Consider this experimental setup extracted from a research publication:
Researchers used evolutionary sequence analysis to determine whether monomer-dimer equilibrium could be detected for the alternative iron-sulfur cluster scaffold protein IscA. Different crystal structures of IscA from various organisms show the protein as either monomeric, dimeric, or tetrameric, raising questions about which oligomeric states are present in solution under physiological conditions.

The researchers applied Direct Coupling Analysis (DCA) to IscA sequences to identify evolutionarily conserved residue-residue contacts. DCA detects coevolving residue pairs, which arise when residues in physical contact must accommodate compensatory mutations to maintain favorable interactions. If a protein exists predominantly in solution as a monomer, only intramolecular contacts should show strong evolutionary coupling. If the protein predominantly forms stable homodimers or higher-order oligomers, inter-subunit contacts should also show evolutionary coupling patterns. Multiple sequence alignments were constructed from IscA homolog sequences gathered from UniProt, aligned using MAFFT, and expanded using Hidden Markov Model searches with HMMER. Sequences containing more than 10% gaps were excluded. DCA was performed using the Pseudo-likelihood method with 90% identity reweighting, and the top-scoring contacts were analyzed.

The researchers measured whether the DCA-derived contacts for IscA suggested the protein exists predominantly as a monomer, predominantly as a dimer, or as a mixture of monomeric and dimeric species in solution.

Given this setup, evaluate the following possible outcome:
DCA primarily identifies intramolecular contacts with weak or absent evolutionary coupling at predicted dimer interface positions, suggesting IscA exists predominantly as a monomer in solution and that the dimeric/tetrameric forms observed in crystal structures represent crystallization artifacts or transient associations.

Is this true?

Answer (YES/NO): NO